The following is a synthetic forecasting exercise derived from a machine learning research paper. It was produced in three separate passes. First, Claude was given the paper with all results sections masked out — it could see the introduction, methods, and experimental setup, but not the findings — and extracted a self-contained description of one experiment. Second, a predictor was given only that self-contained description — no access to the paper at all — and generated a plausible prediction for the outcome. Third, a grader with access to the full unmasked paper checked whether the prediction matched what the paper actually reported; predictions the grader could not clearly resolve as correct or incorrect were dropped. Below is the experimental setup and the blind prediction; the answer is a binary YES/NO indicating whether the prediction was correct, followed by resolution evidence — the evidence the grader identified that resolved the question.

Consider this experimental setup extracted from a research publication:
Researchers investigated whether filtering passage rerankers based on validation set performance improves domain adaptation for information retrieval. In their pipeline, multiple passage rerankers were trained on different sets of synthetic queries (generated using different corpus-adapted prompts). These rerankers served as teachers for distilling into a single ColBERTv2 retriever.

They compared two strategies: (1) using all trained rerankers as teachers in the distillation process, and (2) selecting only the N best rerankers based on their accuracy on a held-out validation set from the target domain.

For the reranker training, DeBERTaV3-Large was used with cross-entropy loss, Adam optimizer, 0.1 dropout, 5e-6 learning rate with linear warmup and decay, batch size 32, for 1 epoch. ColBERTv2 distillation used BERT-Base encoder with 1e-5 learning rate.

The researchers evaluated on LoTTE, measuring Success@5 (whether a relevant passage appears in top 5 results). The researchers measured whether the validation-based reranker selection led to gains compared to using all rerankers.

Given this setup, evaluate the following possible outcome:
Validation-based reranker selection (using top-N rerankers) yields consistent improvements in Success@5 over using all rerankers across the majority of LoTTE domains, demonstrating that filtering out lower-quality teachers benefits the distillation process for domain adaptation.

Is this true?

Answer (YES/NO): NO